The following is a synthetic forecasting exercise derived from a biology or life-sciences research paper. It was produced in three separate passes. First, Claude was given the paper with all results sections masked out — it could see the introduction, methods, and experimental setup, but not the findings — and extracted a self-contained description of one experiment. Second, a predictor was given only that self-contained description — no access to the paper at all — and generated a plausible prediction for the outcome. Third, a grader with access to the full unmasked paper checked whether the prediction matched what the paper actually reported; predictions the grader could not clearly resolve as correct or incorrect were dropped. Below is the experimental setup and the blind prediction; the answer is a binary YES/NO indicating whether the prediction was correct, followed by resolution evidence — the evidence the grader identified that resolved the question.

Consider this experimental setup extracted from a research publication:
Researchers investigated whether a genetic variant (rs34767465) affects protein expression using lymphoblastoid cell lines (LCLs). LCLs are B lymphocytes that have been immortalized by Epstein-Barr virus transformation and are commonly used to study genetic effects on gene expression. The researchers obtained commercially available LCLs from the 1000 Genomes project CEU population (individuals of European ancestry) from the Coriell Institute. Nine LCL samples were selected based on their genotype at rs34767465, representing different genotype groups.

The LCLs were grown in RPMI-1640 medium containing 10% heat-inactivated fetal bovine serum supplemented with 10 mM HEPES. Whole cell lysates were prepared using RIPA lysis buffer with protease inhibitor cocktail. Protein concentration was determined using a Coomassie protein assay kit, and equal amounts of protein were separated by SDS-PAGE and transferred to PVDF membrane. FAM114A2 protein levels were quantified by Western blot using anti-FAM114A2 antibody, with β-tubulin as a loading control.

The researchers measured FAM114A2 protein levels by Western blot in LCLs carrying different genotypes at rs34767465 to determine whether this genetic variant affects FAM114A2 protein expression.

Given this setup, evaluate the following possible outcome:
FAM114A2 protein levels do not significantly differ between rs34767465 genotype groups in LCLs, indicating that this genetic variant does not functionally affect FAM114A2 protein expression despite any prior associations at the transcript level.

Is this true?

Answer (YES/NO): NO